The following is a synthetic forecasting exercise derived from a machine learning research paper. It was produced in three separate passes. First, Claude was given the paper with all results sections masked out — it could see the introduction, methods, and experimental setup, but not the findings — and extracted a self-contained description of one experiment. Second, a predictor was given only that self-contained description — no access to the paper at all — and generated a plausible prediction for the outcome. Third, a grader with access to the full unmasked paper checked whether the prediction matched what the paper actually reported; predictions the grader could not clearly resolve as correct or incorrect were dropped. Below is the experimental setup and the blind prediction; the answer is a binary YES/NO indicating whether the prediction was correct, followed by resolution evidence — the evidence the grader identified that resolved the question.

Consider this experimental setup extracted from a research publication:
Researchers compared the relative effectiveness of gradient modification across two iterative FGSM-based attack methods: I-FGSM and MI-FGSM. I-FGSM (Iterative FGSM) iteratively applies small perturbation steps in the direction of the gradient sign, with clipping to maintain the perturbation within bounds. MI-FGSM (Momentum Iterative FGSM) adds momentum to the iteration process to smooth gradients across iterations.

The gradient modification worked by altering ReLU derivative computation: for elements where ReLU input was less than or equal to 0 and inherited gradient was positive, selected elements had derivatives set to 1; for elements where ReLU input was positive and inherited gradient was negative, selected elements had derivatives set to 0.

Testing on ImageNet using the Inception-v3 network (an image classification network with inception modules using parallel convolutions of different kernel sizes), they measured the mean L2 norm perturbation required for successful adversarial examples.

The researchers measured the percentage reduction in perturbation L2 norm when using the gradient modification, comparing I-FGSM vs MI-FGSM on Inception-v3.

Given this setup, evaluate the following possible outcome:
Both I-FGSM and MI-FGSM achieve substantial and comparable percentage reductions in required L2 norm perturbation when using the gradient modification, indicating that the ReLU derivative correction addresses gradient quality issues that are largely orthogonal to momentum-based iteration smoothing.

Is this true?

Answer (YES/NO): NO